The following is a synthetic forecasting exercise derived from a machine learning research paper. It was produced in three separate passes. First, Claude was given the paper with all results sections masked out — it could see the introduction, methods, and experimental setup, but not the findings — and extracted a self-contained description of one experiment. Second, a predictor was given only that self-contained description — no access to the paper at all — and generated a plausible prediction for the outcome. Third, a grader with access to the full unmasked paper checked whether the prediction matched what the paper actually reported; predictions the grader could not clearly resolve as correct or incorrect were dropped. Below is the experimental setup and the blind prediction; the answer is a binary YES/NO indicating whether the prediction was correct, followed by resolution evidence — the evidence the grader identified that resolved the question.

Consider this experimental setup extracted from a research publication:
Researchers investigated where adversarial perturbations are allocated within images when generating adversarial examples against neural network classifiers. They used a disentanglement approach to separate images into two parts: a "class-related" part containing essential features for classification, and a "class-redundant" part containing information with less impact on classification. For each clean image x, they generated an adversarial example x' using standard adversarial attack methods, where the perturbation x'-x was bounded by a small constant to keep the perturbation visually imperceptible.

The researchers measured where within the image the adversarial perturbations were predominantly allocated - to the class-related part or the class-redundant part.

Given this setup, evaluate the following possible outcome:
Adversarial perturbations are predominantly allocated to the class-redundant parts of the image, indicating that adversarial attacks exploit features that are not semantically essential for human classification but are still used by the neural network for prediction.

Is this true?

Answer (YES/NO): NO